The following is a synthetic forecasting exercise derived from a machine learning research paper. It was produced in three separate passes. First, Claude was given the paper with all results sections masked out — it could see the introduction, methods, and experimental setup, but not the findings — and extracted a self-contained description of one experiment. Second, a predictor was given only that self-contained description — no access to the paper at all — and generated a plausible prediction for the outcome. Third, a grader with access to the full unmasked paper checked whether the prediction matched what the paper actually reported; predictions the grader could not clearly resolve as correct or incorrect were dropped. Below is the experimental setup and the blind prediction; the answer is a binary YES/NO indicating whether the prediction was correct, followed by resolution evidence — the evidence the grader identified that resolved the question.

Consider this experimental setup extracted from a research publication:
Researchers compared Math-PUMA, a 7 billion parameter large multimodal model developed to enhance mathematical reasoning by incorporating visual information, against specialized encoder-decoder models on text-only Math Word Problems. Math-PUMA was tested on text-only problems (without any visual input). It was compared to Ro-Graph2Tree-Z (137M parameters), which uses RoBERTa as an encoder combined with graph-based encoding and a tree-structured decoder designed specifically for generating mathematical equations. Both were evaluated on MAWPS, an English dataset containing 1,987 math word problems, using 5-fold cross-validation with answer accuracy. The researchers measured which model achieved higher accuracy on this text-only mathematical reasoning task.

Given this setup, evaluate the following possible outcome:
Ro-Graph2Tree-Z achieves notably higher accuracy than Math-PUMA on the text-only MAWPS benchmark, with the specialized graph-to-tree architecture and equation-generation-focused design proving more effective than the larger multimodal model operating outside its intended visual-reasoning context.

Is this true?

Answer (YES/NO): YES